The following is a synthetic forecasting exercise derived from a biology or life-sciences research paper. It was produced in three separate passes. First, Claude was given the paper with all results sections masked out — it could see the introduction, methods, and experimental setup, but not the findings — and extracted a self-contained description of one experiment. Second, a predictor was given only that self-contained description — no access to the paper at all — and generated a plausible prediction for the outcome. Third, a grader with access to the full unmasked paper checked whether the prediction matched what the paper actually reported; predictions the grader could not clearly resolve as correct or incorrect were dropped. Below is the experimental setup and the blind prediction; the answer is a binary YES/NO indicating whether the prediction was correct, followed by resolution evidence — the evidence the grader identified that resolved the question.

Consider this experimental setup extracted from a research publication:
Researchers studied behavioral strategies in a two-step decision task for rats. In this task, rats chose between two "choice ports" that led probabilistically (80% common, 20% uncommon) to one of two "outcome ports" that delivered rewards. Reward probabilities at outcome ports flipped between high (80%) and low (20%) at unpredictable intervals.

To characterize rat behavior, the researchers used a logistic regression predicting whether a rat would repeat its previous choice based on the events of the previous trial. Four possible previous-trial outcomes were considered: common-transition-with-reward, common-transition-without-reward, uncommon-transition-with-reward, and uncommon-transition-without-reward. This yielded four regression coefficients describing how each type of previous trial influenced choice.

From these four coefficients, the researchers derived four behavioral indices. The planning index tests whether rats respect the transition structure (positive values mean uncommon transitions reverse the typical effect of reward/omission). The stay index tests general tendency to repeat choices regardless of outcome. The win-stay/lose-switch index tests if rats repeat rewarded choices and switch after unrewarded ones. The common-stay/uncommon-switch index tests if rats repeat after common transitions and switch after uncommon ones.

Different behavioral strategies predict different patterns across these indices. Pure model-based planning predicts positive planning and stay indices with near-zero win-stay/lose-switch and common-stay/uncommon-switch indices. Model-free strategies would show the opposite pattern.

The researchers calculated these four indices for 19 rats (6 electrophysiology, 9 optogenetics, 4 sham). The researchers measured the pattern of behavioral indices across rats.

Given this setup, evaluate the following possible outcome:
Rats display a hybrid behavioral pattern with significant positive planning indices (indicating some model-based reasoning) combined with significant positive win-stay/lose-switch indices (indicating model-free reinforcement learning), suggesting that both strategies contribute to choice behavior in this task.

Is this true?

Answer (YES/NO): NO